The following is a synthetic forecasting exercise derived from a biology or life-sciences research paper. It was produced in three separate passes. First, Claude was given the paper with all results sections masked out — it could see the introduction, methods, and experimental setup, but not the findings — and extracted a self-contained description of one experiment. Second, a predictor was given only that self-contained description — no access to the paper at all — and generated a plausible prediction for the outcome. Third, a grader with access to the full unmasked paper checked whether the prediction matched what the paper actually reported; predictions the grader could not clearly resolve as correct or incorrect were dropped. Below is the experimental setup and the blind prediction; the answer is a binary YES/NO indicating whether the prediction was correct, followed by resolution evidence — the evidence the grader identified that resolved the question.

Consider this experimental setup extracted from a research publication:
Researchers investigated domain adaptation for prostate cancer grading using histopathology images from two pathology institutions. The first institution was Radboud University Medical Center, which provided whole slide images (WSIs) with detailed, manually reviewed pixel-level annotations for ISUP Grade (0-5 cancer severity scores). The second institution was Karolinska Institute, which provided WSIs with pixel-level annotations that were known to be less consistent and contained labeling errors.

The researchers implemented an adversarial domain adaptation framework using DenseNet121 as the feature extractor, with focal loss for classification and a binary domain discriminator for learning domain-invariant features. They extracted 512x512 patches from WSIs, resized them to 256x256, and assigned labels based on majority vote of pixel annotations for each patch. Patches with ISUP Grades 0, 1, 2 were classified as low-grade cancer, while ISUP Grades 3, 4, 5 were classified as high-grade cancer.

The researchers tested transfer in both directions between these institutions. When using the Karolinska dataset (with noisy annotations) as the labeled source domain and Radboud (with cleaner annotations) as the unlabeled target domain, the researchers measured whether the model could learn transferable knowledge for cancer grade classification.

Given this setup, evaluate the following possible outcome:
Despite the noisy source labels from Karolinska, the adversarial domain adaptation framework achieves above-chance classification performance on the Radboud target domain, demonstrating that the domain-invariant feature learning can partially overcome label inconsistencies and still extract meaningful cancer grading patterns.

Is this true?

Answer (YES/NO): NO